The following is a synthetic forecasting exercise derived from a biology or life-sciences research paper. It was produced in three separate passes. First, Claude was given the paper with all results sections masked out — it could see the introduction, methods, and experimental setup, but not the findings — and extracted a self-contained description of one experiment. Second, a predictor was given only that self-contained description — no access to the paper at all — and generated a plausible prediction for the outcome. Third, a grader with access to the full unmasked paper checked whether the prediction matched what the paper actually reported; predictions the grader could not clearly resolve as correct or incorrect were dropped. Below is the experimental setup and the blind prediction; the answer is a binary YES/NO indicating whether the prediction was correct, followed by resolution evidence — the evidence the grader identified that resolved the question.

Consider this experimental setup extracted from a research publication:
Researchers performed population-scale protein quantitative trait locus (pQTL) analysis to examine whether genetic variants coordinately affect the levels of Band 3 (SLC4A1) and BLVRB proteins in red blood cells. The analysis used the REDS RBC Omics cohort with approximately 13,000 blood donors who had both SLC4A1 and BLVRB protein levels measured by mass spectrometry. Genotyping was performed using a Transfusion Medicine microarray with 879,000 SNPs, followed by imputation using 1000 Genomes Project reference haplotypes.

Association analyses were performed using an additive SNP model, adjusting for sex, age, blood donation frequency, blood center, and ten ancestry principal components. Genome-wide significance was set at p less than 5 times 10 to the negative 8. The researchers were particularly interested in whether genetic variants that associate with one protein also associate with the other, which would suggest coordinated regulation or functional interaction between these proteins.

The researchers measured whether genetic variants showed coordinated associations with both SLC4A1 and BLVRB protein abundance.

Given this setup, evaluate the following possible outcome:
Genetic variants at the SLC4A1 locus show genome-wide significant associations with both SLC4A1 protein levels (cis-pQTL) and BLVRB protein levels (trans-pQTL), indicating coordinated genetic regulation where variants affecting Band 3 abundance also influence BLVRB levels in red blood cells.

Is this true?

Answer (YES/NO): NO